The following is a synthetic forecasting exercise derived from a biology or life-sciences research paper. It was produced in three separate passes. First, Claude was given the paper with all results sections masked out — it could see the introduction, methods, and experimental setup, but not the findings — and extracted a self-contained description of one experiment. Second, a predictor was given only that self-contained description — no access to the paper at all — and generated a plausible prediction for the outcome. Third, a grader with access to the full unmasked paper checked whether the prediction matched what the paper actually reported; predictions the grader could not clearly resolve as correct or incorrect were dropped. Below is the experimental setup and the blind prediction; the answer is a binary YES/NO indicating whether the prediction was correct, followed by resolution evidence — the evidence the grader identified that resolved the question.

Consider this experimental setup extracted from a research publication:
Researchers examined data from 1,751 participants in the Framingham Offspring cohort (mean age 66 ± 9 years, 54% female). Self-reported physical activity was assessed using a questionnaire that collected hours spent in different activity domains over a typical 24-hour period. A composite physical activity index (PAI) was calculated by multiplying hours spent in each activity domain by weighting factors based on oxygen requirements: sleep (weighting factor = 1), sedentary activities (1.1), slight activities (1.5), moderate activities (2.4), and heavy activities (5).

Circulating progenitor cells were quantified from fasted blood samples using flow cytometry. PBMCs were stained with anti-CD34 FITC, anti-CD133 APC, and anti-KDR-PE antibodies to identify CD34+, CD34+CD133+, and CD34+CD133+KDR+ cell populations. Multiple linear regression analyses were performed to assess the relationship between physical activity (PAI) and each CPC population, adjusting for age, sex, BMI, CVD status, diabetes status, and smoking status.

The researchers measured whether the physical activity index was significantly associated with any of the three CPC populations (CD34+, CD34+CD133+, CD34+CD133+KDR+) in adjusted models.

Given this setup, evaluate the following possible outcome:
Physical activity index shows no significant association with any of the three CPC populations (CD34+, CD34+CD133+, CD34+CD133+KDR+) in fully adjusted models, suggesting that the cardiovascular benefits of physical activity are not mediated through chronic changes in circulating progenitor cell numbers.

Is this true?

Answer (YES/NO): NO